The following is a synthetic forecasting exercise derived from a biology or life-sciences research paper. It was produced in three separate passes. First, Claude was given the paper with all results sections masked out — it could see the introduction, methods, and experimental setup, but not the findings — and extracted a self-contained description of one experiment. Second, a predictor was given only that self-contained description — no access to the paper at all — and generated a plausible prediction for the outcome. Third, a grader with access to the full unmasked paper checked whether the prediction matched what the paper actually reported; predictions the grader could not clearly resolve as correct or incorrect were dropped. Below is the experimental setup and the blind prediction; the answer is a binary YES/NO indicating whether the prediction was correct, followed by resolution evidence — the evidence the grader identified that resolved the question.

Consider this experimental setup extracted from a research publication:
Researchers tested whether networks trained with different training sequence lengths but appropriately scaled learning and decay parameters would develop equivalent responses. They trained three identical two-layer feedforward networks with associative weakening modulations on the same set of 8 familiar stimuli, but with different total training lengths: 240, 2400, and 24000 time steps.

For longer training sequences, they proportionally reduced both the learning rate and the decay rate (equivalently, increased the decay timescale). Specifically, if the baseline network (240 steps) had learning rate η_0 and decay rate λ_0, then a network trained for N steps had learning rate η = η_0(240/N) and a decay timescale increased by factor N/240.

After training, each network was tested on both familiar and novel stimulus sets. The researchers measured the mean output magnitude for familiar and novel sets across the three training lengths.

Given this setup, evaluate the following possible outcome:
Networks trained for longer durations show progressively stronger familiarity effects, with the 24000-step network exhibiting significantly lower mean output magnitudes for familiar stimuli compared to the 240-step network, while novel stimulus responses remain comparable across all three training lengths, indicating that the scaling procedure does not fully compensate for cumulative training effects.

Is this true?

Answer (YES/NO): NO